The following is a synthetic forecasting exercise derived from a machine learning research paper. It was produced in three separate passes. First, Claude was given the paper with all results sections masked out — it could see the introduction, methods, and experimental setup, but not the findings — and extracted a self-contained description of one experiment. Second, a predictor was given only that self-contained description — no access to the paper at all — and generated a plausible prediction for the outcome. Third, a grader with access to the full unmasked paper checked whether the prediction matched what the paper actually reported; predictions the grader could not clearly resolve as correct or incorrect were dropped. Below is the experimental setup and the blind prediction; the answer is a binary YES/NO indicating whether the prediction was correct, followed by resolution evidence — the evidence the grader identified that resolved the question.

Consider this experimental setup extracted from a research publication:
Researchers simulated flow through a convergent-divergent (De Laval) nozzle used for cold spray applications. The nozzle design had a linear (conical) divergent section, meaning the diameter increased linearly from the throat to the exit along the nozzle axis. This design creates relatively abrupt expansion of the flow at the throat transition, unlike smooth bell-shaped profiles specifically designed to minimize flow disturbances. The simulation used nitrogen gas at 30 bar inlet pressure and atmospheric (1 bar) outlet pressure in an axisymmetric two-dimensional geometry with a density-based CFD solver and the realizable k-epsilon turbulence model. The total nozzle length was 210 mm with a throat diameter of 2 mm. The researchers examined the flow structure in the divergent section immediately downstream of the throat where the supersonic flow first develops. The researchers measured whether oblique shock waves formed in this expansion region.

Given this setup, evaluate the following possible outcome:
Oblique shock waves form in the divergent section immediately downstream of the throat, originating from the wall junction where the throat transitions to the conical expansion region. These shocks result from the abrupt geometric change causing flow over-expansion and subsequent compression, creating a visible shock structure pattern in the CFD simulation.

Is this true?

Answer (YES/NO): NO